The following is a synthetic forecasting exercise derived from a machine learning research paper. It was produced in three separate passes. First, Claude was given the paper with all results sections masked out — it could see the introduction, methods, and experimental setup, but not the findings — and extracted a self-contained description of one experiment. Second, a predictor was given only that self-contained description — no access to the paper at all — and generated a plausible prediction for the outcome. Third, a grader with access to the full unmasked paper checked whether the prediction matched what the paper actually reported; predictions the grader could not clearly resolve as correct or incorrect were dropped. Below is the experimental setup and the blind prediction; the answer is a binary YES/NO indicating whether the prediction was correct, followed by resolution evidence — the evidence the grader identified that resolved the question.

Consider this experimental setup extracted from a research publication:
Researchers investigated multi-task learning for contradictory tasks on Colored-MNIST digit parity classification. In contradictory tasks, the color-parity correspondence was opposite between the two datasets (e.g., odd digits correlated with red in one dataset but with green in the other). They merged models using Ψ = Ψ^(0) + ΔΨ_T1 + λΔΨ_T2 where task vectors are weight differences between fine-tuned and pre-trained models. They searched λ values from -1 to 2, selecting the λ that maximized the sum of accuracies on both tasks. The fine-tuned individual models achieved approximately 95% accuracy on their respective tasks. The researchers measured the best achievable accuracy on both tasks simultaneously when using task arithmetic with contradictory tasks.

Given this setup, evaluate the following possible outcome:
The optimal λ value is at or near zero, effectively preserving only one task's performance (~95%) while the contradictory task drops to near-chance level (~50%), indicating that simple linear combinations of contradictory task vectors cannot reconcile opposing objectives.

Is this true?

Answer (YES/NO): NO